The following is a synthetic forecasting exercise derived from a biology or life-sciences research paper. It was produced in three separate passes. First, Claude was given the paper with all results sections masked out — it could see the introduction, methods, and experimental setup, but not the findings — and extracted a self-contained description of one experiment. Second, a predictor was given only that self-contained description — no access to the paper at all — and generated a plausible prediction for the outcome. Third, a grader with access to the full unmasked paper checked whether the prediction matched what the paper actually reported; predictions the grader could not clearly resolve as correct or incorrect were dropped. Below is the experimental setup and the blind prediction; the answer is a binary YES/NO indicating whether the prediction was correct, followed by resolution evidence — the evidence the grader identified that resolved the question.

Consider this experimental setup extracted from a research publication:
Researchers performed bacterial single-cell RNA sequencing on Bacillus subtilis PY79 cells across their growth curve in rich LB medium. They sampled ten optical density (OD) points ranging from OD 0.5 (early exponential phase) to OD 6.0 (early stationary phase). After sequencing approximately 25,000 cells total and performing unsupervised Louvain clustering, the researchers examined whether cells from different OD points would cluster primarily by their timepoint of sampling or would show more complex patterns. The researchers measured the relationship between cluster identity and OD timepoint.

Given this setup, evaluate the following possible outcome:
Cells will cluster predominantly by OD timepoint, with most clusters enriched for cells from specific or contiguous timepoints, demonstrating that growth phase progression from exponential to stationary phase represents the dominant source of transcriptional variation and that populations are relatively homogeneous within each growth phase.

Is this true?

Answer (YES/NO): NO